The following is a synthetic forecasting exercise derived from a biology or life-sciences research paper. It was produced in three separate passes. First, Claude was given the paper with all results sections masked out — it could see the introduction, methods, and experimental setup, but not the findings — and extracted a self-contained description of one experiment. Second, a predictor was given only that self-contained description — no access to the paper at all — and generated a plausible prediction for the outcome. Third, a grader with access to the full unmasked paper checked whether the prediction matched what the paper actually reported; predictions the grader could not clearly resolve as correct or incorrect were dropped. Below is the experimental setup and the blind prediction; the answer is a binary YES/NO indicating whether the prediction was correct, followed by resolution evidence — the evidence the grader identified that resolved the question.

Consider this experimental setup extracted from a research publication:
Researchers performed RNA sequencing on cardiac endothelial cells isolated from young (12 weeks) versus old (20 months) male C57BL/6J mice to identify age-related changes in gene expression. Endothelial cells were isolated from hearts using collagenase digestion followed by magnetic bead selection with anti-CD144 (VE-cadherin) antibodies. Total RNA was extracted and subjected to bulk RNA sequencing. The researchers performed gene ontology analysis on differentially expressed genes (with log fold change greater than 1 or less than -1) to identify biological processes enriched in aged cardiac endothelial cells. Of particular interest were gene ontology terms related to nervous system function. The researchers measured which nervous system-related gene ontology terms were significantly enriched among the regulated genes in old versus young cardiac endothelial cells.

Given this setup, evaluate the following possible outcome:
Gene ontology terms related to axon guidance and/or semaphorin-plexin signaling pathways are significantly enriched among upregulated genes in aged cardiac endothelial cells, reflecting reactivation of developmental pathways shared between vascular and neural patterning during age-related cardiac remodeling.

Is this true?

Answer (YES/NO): NO